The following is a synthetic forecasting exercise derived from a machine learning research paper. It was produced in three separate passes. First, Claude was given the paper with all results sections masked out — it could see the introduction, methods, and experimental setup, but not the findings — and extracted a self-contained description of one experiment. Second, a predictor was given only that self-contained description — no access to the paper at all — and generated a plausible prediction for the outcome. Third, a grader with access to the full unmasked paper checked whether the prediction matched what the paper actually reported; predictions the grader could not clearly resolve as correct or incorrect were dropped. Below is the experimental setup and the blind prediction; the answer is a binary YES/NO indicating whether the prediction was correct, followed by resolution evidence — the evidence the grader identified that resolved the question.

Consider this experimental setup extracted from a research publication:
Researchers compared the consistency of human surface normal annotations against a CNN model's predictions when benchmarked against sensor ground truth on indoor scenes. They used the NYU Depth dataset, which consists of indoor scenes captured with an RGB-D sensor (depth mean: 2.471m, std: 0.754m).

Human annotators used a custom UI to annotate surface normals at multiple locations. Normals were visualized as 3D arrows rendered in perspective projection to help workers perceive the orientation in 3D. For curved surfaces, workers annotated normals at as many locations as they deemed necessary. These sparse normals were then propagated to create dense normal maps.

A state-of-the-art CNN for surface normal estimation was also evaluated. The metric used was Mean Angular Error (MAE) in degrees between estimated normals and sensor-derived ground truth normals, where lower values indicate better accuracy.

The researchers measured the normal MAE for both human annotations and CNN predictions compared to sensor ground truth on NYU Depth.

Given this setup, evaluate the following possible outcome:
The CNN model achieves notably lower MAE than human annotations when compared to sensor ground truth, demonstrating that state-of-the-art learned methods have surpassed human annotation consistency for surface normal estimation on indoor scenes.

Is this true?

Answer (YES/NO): YES